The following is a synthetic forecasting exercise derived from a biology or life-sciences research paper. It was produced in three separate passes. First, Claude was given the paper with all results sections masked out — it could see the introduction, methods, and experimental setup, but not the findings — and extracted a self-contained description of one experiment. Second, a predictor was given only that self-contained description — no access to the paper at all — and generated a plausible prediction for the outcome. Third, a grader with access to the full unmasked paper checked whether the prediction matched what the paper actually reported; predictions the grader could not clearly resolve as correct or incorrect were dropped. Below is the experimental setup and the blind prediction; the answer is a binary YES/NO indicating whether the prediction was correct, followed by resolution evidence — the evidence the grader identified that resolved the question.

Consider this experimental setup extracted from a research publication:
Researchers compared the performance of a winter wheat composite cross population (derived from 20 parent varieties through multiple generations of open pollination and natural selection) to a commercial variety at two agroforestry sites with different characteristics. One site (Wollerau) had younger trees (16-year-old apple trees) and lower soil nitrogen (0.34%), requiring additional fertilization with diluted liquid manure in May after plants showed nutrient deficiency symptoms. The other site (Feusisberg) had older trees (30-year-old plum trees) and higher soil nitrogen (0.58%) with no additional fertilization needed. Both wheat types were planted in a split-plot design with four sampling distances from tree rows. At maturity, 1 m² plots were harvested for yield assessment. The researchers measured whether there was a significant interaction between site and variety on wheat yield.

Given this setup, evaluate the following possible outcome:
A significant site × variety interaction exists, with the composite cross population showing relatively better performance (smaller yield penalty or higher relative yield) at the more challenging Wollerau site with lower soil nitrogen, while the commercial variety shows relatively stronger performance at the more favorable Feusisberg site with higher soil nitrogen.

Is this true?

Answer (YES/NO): YES